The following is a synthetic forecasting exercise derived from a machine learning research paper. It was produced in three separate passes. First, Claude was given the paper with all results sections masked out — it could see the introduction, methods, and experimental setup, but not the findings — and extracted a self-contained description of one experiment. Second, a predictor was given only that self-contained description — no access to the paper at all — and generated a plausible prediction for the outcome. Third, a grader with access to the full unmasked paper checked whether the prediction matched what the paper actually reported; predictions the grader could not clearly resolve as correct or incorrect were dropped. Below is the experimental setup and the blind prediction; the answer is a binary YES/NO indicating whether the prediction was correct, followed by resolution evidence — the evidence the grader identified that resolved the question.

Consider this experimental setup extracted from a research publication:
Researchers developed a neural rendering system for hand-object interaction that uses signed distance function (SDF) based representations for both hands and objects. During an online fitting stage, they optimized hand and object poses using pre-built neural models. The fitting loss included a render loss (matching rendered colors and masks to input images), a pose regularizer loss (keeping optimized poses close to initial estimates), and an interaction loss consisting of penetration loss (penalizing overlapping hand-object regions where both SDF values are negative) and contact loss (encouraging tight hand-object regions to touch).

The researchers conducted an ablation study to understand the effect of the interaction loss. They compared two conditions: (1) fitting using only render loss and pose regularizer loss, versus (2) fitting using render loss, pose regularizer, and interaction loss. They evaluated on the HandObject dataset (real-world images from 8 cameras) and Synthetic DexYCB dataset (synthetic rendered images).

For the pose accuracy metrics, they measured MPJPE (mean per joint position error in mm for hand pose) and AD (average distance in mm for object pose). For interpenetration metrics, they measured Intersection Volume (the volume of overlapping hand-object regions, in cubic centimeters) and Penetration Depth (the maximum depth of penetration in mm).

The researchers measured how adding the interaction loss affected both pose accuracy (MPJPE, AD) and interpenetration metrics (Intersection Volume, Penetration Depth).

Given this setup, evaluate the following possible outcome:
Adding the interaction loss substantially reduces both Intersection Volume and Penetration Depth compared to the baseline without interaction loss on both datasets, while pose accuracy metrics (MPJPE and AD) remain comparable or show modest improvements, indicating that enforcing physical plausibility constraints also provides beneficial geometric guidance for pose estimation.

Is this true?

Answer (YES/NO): YES